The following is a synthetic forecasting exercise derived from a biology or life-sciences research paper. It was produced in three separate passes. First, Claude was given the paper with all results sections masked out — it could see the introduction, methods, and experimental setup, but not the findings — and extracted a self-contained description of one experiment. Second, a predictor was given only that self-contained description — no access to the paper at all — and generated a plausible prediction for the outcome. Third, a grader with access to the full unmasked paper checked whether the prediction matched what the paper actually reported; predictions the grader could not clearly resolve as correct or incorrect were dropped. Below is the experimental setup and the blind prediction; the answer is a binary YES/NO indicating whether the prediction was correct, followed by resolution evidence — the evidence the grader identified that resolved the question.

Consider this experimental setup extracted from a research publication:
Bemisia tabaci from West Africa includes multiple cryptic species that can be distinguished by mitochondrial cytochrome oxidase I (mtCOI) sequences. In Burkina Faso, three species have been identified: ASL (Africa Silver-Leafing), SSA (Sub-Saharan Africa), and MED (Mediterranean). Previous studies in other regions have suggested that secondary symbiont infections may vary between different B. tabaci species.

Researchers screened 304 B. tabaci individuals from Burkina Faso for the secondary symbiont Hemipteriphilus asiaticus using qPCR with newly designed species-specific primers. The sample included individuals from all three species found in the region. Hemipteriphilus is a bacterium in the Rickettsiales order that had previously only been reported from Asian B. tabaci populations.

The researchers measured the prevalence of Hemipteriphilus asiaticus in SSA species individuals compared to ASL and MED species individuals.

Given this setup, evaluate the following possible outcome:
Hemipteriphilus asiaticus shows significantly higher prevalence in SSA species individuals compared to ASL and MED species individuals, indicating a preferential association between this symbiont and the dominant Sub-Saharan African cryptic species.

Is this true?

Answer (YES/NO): NO